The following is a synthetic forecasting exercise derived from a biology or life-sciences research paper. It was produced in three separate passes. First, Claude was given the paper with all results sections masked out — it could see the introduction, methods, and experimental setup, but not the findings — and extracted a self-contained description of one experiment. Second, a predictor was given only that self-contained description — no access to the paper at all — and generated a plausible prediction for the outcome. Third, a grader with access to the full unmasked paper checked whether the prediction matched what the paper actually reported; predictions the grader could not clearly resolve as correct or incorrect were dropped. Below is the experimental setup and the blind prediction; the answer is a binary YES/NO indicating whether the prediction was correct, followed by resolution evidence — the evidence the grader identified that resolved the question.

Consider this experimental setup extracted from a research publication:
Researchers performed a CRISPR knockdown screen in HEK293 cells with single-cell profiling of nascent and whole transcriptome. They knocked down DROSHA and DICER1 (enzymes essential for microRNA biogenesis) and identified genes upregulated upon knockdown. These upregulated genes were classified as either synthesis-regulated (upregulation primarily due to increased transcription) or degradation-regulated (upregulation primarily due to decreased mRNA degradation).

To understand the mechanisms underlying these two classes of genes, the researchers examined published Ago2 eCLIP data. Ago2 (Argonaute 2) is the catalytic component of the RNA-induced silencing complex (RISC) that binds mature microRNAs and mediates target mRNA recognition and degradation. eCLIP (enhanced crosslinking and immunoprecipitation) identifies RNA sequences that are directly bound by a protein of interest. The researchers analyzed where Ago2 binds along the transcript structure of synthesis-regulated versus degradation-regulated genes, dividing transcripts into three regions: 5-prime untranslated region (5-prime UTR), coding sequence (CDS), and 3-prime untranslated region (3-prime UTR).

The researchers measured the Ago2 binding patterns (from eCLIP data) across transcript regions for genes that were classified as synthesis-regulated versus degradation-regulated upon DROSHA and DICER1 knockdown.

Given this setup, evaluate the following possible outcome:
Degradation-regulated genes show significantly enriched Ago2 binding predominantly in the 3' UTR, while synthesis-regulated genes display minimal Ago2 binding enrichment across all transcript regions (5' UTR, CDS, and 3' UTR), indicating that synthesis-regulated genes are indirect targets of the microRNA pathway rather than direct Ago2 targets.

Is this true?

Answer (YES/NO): NO